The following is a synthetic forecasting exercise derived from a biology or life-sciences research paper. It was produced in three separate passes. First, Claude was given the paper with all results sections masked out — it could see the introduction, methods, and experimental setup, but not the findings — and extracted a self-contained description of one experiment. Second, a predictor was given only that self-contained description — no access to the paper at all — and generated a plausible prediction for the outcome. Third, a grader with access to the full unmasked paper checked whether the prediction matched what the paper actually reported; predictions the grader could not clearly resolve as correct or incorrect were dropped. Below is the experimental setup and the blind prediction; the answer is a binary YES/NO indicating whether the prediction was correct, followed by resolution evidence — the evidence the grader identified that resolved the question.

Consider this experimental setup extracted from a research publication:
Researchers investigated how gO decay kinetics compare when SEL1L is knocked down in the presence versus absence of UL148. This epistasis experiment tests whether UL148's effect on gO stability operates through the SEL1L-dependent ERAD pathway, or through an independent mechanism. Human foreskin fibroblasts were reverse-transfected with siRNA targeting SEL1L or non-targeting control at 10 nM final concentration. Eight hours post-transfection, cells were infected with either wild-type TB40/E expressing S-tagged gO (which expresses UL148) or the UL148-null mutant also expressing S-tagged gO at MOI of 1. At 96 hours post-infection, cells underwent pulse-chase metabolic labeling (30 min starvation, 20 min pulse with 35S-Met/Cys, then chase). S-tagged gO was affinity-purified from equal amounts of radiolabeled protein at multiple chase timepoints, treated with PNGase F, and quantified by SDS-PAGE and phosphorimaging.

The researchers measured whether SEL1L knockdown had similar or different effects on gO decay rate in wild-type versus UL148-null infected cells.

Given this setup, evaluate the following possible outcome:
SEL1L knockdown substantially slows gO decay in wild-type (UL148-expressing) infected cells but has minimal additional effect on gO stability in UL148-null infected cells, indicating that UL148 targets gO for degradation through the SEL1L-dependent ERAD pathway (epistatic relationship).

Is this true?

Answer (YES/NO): NO